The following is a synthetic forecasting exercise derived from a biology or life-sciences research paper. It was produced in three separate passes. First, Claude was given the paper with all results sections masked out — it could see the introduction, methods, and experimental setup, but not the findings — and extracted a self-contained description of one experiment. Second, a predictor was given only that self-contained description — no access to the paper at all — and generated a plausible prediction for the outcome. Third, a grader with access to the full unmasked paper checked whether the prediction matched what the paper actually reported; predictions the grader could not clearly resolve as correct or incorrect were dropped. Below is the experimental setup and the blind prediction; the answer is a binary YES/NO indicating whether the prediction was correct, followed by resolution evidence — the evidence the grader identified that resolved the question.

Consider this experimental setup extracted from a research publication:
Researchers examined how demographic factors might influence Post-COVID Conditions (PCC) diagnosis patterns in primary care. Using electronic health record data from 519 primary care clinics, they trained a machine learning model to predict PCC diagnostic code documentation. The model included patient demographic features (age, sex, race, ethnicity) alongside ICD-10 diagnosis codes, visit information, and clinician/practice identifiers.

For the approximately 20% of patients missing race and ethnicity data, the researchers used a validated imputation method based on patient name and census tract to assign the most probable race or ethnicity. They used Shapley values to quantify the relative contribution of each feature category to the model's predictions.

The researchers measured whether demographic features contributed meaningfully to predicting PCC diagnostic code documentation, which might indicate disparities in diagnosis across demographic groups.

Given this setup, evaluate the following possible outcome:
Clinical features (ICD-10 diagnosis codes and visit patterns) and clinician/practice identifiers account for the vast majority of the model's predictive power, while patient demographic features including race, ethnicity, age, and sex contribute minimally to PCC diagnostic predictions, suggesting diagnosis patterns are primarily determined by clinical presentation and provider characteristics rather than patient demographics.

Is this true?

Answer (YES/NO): NO